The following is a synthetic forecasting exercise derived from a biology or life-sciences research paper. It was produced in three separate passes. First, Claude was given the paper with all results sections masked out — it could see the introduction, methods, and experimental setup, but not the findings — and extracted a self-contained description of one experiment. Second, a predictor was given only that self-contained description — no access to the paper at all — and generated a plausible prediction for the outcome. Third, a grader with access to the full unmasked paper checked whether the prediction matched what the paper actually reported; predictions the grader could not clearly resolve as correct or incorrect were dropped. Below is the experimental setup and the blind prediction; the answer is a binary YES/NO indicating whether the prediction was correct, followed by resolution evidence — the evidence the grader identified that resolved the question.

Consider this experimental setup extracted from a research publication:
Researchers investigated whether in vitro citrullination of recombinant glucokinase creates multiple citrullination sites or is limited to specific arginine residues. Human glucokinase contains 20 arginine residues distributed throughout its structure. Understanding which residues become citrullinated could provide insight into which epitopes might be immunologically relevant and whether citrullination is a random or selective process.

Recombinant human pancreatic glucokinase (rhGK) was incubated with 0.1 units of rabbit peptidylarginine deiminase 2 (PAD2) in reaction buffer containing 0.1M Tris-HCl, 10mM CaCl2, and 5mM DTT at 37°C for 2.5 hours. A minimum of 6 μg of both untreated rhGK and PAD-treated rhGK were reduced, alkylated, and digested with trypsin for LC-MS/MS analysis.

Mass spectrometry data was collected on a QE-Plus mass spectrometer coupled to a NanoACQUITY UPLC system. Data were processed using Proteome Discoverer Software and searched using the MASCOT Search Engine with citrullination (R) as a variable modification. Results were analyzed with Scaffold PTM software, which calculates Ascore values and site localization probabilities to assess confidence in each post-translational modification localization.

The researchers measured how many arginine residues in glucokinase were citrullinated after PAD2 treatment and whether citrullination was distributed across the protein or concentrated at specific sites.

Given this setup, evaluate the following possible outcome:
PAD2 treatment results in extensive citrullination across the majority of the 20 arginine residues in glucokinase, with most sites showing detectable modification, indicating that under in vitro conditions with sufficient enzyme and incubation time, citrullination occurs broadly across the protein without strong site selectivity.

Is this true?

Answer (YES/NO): NO